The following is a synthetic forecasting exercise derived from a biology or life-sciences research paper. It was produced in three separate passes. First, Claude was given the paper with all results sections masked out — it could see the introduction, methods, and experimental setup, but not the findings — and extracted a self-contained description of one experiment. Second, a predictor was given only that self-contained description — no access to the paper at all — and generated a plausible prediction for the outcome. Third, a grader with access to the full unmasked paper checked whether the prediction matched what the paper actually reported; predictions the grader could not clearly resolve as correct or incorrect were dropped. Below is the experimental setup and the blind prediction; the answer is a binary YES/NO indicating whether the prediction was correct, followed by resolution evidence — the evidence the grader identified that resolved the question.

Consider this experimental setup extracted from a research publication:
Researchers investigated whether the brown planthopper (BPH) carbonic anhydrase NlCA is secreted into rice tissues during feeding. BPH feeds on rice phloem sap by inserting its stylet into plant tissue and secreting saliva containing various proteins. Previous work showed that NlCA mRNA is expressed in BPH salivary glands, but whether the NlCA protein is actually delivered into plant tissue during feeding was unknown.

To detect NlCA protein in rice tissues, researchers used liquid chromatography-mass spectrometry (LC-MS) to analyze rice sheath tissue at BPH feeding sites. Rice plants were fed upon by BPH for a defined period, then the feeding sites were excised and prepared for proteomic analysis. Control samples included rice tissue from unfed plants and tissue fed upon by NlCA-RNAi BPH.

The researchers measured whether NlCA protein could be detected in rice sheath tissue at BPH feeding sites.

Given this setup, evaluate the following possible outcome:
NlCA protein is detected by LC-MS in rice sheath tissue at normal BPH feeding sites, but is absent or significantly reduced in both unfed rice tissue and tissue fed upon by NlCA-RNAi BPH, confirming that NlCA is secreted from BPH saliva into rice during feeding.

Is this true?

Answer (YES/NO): NO